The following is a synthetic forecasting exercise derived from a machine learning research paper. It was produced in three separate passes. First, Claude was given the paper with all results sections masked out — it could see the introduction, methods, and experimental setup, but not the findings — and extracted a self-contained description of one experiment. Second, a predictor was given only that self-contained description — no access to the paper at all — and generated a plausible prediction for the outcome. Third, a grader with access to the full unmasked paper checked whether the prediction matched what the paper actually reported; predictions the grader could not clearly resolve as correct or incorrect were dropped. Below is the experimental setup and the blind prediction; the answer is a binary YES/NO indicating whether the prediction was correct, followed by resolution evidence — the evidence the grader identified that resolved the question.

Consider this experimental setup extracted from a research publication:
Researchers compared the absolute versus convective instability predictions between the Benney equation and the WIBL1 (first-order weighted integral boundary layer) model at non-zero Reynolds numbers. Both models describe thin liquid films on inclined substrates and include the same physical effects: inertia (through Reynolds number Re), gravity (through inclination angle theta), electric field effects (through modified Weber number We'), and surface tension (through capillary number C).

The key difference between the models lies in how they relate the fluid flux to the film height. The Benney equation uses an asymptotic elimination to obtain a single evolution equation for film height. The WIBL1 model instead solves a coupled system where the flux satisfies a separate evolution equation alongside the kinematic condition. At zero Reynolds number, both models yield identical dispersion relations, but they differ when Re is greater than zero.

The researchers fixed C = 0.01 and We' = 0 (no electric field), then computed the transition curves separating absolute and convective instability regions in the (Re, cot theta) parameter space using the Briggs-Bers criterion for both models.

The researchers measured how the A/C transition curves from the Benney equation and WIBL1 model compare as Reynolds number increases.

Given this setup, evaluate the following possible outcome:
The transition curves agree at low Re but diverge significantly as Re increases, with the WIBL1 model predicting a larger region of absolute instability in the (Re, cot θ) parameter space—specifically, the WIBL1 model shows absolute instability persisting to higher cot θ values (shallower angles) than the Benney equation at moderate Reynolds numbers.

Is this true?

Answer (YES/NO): NO